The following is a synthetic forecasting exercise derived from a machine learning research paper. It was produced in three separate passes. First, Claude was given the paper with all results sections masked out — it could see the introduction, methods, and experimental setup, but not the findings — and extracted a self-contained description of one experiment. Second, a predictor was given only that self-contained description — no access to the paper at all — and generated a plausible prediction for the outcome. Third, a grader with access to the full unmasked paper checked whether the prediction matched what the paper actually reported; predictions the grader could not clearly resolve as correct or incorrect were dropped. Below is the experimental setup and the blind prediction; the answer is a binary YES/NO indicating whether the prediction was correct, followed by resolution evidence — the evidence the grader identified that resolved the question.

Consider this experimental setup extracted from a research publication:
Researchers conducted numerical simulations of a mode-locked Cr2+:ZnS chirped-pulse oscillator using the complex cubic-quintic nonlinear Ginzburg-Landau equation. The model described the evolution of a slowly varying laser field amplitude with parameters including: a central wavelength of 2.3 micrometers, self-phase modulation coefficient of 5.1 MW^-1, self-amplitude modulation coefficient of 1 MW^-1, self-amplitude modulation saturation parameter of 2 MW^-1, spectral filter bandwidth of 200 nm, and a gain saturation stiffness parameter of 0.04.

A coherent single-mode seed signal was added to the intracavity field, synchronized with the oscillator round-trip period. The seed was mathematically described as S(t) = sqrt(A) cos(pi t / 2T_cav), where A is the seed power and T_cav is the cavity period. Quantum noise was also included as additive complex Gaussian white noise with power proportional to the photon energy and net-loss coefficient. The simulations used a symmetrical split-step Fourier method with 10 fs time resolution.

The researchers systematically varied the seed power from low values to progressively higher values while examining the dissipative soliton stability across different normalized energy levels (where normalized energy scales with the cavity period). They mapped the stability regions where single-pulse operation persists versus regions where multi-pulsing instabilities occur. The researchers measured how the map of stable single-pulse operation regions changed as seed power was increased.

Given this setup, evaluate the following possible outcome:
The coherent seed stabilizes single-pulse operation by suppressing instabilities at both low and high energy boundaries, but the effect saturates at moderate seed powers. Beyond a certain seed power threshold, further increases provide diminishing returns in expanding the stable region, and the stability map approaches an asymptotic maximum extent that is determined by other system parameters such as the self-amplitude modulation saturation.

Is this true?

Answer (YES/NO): NO